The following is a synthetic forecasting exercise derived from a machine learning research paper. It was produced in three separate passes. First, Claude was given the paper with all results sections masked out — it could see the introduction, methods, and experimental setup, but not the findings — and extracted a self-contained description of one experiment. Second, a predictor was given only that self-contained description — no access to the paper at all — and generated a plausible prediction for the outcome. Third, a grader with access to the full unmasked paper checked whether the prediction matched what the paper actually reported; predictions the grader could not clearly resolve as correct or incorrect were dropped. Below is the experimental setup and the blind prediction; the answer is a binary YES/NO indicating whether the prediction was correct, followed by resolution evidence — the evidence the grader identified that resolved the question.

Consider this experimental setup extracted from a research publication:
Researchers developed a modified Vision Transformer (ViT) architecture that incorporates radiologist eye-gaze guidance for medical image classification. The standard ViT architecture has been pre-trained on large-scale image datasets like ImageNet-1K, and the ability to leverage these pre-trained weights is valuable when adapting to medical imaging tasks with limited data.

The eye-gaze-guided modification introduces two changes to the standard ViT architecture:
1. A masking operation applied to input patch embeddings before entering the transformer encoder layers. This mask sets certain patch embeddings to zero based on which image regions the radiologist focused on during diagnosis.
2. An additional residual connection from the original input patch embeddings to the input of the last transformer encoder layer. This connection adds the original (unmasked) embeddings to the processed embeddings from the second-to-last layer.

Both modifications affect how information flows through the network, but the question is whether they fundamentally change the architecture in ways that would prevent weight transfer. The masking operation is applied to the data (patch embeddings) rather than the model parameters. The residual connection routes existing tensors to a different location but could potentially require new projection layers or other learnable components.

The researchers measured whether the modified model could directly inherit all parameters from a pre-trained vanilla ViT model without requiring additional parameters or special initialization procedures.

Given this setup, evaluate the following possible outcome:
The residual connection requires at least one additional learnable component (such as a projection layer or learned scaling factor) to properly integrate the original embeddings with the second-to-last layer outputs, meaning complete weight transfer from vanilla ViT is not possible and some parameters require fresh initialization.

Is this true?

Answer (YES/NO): NO